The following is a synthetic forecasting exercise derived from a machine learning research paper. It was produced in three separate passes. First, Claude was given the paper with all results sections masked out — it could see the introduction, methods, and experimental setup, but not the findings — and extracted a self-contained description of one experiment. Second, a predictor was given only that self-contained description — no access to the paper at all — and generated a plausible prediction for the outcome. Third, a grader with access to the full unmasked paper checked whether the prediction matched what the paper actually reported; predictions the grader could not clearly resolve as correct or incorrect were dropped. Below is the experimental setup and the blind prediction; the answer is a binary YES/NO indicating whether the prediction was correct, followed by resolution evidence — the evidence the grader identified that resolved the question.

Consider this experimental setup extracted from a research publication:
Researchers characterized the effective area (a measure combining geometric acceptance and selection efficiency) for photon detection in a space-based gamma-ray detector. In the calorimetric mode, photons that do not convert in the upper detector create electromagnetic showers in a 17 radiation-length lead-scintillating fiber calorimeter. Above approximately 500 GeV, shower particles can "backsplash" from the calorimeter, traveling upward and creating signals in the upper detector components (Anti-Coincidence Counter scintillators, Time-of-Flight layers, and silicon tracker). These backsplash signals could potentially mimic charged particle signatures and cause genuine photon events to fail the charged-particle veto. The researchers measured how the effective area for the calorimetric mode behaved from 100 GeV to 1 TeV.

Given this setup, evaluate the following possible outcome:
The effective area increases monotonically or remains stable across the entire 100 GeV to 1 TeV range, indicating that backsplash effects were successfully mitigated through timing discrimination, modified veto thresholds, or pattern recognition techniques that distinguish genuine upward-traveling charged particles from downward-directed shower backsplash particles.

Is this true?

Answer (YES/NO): NO